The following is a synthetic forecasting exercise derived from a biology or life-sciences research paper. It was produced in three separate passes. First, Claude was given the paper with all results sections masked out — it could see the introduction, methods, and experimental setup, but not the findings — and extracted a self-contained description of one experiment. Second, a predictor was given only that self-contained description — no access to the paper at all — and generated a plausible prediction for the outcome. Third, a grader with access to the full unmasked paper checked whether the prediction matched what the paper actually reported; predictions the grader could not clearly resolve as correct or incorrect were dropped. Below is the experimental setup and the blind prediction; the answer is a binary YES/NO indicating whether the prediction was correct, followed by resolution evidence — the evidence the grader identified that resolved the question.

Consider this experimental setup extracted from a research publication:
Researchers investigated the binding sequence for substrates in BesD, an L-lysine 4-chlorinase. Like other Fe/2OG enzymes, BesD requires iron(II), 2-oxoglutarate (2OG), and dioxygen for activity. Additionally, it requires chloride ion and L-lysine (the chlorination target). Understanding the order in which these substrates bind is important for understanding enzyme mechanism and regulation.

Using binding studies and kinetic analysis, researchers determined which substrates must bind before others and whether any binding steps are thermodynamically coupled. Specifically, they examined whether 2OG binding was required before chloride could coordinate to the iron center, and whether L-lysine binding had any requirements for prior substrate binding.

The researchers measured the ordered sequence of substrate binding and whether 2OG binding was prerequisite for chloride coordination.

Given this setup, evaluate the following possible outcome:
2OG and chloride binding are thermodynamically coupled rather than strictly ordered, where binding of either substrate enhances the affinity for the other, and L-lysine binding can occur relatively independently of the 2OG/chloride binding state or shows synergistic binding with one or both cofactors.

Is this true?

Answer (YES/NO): NO